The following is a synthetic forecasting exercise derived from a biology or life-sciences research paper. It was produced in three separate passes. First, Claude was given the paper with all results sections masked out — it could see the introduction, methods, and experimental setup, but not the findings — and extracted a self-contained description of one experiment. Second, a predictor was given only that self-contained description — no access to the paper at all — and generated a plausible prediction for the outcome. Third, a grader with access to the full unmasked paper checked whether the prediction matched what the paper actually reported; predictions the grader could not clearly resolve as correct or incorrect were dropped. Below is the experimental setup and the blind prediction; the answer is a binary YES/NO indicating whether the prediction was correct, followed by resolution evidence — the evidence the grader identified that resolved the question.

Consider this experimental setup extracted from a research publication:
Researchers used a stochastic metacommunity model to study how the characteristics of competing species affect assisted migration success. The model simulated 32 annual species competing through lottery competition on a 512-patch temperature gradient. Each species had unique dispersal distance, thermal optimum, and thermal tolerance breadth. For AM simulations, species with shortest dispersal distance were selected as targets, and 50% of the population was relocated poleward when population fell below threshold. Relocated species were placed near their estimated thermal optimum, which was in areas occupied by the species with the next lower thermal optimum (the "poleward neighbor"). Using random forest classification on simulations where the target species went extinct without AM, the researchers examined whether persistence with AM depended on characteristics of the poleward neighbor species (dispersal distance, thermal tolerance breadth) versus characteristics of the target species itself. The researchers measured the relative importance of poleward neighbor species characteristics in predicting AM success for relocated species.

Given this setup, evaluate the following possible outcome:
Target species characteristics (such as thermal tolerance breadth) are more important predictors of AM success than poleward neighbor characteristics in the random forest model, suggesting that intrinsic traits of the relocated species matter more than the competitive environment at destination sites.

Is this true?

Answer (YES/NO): NO